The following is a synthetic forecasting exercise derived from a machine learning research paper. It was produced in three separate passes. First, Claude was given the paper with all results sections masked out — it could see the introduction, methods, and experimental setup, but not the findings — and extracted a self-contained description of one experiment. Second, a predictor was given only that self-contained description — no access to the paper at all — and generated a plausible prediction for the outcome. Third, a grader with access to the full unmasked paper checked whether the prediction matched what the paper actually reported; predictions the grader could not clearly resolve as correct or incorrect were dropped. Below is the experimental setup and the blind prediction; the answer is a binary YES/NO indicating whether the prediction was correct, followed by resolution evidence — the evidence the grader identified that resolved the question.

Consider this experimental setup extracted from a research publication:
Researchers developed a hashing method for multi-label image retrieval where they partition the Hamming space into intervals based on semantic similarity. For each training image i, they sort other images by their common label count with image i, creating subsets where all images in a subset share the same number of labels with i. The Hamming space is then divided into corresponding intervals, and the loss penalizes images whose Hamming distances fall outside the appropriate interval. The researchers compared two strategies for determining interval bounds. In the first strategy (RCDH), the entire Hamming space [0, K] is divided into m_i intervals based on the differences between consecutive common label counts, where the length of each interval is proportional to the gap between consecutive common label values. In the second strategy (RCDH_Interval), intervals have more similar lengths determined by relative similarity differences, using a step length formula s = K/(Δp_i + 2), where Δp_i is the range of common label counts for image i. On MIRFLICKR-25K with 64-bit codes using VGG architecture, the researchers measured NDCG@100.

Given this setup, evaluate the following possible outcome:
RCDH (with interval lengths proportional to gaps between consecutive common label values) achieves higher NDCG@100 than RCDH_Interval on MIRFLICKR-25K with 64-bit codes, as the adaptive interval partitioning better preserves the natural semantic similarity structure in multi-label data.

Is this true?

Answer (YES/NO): NO